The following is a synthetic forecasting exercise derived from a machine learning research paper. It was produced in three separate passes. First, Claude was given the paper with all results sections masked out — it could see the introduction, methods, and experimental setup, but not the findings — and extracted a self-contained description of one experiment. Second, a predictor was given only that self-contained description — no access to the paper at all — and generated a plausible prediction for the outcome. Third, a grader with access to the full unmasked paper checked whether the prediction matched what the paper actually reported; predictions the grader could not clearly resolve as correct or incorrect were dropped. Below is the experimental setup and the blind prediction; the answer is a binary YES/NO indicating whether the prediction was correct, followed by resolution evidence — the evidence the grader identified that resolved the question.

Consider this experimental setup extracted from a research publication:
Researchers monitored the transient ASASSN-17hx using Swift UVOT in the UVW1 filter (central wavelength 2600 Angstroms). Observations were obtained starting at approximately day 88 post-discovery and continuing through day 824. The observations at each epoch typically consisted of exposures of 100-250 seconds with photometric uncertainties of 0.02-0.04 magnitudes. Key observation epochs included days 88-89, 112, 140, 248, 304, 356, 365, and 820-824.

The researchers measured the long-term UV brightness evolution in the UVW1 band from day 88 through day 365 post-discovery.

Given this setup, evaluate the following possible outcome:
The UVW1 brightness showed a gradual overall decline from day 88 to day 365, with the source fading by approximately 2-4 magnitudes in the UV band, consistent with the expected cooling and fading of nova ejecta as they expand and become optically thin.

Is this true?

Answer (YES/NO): NO